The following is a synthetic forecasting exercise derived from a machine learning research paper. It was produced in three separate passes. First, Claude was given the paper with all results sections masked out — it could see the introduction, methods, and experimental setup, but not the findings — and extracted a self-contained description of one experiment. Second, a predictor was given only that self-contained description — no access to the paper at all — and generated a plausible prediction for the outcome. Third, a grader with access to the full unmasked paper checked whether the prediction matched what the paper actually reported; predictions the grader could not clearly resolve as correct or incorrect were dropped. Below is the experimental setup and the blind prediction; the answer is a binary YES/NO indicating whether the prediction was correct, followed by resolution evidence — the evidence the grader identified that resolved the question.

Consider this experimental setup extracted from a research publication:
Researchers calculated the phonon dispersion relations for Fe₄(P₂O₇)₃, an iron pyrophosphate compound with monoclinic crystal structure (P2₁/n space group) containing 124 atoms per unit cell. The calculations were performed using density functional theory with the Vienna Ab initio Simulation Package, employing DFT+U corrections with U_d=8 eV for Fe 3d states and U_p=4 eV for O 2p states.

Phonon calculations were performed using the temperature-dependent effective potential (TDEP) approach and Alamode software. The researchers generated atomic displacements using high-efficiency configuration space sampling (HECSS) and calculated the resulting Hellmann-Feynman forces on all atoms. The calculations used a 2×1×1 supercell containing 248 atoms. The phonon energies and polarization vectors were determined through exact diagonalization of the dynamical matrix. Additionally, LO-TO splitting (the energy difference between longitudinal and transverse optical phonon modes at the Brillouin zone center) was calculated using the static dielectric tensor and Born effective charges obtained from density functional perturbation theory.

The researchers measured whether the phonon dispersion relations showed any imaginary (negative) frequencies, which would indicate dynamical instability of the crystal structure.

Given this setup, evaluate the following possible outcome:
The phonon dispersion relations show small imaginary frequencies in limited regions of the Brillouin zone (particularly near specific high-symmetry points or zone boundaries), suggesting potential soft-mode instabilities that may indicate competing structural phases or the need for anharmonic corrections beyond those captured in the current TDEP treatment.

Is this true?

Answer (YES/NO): NO